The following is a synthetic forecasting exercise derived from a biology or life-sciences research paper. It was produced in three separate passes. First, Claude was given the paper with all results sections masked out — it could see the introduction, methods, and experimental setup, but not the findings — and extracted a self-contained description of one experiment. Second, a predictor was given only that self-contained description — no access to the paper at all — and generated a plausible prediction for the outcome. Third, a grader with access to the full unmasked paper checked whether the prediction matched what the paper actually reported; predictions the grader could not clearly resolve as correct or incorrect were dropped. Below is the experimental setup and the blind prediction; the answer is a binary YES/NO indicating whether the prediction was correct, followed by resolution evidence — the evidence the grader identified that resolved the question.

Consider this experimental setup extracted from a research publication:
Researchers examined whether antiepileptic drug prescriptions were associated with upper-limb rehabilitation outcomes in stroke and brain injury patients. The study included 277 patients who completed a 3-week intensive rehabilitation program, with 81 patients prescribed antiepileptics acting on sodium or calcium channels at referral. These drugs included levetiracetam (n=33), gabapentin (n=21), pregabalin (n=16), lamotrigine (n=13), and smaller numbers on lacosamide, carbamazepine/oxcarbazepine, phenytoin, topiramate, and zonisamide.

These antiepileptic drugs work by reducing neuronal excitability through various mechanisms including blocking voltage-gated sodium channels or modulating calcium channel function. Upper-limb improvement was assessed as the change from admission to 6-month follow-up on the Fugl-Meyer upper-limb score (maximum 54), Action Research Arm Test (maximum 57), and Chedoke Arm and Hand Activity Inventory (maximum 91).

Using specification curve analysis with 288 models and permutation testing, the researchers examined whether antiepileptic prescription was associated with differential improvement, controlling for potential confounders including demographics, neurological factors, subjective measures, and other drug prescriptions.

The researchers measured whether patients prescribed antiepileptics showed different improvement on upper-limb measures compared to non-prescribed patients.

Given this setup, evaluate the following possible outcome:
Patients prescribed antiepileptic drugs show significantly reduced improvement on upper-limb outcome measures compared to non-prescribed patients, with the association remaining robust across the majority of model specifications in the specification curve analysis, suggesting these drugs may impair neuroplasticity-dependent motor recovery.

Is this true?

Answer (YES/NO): NO